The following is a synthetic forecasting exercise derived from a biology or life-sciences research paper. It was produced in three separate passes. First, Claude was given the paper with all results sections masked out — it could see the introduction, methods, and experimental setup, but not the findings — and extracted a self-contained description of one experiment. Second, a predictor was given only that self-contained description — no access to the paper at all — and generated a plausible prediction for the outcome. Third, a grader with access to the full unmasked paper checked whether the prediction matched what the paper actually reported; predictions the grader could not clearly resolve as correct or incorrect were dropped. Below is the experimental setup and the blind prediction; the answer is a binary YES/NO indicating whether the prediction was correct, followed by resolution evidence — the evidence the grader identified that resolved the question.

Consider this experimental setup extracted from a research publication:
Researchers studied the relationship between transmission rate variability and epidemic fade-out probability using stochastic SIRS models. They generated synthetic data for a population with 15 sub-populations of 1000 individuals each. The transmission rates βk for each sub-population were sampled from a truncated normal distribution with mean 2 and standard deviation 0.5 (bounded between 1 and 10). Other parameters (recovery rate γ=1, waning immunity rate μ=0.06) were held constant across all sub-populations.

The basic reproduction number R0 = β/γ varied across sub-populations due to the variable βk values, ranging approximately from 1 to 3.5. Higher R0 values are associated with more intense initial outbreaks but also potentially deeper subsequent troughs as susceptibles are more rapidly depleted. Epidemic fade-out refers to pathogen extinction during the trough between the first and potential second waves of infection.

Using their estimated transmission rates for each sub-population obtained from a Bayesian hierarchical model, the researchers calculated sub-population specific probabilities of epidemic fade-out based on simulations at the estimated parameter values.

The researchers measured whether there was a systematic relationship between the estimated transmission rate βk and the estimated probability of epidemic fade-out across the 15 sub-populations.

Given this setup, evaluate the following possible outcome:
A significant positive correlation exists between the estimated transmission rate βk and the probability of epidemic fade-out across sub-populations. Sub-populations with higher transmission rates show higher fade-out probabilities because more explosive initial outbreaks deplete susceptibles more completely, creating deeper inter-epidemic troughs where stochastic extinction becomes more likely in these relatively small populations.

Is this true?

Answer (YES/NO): NO